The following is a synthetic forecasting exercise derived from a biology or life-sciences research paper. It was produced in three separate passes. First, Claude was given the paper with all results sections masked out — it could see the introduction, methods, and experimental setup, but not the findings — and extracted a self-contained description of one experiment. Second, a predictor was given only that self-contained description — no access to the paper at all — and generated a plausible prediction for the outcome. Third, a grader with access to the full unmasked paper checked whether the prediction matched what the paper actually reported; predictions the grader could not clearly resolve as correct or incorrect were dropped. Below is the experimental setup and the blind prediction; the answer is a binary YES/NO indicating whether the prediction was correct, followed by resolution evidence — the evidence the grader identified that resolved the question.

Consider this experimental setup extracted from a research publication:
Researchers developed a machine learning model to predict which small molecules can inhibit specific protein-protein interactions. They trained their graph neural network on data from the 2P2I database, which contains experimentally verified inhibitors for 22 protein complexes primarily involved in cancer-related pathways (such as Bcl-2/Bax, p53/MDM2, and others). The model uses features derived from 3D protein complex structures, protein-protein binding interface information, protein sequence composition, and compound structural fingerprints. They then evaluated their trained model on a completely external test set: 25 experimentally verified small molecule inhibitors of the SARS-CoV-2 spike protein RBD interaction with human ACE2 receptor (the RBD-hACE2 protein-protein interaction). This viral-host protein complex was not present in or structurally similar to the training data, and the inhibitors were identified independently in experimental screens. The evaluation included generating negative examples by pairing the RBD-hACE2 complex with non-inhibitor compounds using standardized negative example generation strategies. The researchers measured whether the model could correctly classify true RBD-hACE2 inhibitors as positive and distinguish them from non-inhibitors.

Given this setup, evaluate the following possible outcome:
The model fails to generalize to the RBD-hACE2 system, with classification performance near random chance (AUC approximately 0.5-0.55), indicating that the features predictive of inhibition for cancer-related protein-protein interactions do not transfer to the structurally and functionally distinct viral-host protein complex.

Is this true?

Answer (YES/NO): NO